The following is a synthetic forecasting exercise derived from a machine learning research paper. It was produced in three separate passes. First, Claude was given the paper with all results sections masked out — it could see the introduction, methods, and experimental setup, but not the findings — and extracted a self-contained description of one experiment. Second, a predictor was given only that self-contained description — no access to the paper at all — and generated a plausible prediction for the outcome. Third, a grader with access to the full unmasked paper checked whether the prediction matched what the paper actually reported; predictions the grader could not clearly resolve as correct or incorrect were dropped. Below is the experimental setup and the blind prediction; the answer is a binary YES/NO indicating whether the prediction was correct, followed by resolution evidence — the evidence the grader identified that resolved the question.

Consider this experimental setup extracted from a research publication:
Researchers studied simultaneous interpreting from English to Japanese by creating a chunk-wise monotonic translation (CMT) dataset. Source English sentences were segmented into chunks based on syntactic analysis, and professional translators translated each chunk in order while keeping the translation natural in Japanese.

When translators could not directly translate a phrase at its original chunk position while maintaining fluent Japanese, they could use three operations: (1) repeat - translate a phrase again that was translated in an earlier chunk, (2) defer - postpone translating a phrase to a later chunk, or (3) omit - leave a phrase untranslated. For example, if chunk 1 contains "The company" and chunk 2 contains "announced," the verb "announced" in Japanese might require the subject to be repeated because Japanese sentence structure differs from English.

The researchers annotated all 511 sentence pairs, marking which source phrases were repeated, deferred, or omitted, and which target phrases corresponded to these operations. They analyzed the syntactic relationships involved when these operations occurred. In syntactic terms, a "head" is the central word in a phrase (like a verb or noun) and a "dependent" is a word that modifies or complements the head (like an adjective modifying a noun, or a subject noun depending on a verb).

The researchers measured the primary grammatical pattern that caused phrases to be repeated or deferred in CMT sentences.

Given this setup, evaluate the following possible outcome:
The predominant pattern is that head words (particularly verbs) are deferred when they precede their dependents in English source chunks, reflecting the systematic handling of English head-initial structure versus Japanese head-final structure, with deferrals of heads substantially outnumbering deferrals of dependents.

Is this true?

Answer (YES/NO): NO